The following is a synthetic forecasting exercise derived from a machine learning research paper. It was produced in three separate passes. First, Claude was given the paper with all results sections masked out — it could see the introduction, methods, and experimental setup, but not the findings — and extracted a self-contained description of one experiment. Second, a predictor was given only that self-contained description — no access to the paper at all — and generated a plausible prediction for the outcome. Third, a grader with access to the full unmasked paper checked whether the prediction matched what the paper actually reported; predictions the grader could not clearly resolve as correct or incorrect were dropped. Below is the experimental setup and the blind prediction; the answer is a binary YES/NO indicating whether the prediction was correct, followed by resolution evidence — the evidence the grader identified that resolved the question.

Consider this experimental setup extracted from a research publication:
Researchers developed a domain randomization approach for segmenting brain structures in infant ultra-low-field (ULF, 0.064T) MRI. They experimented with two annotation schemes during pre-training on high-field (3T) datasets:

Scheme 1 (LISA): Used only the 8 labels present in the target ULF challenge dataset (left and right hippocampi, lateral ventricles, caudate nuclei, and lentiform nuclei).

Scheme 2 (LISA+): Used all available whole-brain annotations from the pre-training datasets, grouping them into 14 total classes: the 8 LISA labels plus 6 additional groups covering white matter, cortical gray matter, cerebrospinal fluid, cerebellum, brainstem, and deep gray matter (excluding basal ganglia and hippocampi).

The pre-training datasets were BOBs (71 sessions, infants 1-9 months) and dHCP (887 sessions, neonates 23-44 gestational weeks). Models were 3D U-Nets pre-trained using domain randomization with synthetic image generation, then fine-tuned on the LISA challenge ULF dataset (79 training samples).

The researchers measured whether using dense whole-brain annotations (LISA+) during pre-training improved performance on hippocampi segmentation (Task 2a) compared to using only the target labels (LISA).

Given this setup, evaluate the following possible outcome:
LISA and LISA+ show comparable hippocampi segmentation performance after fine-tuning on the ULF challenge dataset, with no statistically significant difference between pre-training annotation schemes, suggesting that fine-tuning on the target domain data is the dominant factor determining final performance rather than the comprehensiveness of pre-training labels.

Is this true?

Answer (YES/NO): NO